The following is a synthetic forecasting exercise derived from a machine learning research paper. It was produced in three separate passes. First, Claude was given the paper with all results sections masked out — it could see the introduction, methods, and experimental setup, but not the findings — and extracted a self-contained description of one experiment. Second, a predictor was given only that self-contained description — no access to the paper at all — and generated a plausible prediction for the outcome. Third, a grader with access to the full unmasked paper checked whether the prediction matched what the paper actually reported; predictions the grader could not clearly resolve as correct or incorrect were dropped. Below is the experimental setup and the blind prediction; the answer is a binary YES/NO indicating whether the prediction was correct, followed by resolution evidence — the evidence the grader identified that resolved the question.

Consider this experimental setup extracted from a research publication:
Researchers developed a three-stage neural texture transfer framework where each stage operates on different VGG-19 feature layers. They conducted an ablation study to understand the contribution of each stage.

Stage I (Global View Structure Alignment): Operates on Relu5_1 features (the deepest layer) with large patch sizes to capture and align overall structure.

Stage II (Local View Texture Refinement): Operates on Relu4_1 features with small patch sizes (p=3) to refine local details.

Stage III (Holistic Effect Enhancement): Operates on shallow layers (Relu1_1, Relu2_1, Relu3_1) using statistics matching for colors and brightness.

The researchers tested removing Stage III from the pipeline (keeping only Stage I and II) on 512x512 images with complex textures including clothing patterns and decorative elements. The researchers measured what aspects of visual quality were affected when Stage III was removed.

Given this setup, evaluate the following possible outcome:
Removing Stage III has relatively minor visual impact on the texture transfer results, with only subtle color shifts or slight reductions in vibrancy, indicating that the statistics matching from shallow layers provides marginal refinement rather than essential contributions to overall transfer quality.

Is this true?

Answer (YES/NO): NO